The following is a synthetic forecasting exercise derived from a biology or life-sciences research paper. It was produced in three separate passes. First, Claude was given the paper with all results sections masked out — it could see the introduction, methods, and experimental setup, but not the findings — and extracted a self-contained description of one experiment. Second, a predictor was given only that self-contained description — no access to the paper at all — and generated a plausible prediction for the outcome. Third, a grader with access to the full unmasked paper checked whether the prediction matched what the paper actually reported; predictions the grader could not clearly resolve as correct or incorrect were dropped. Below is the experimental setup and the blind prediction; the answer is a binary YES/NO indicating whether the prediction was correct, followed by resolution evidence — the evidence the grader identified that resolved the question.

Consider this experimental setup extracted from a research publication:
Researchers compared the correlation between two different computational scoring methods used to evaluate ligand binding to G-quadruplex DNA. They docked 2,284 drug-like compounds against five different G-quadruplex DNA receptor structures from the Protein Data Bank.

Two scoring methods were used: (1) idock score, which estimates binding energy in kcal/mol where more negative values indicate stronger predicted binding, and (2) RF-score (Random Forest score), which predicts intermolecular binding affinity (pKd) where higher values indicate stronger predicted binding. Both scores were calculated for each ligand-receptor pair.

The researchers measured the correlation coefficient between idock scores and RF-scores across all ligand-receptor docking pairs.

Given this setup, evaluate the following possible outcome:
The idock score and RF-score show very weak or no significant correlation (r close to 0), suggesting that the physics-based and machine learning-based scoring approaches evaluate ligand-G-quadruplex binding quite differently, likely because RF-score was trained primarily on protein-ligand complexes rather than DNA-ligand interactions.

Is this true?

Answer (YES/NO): NO